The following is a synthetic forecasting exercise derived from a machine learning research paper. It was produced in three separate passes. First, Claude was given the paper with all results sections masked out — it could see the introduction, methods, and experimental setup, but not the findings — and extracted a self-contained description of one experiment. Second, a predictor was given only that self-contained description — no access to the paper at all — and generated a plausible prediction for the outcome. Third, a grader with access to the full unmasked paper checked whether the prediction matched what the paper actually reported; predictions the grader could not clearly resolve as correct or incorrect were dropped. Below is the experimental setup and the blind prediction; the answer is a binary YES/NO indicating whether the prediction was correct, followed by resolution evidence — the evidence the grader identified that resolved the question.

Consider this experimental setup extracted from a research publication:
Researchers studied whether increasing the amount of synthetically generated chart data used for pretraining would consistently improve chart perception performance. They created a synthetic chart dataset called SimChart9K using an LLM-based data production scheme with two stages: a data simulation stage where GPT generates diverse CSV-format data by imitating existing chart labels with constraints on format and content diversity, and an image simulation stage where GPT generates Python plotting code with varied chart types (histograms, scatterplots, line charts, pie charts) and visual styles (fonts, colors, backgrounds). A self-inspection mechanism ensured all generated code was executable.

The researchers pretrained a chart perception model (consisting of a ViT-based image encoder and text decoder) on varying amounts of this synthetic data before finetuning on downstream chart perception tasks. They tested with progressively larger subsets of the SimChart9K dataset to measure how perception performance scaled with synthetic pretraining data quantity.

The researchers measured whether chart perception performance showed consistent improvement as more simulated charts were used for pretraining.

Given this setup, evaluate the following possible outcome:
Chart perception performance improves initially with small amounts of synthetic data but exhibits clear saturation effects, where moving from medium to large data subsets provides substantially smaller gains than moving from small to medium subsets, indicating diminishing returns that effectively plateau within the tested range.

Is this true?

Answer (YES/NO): NO